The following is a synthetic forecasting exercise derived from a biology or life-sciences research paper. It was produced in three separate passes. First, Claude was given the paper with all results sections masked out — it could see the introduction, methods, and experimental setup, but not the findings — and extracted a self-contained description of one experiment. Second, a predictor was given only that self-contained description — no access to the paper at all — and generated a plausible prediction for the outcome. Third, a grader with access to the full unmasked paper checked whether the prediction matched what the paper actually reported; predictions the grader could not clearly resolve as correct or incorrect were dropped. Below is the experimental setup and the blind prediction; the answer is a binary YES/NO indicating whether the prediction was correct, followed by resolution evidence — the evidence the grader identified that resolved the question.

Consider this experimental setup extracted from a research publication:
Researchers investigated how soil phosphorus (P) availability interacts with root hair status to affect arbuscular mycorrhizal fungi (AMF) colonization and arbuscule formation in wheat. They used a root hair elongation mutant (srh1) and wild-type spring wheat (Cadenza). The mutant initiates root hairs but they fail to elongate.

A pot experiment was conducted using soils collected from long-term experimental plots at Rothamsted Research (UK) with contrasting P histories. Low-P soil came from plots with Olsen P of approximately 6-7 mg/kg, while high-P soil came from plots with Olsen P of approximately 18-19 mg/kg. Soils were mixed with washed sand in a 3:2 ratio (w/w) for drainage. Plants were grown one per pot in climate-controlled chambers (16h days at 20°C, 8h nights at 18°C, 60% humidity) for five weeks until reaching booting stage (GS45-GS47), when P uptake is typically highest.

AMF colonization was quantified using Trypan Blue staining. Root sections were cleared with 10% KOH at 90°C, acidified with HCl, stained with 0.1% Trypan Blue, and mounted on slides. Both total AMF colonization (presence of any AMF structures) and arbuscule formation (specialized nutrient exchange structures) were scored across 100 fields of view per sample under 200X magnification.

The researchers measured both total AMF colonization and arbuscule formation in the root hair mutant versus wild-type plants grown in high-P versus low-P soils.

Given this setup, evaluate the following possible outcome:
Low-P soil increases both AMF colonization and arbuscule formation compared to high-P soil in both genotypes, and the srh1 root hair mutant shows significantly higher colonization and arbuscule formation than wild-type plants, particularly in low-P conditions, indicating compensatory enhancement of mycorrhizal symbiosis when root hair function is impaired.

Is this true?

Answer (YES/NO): NO